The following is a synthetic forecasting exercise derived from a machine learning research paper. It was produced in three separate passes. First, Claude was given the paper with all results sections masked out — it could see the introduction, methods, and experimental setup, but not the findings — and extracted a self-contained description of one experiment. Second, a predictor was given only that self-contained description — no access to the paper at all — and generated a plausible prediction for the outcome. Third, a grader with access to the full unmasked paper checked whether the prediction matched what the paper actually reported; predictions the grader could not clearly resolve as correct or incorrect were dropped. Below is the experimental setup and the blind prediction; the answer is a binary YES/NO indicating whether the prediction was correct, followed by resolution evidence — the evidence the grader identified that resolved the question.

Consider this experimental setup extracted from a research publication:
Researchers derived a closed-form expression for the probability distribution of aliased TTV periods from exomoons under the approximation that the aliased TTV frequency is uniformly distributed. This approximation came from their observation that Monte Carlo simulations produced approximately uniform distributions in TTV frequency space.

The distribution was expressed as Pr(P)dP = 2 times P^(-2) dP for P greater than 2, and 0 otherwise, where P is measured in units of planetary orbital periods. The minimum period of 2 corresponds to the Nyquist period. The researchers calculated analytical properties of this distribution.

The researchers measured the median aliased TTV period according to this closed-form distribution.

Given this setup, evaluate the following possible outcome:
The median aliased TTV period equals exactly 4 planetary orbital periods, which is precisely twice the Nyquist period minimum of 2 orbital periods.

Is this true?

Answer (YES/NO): YES